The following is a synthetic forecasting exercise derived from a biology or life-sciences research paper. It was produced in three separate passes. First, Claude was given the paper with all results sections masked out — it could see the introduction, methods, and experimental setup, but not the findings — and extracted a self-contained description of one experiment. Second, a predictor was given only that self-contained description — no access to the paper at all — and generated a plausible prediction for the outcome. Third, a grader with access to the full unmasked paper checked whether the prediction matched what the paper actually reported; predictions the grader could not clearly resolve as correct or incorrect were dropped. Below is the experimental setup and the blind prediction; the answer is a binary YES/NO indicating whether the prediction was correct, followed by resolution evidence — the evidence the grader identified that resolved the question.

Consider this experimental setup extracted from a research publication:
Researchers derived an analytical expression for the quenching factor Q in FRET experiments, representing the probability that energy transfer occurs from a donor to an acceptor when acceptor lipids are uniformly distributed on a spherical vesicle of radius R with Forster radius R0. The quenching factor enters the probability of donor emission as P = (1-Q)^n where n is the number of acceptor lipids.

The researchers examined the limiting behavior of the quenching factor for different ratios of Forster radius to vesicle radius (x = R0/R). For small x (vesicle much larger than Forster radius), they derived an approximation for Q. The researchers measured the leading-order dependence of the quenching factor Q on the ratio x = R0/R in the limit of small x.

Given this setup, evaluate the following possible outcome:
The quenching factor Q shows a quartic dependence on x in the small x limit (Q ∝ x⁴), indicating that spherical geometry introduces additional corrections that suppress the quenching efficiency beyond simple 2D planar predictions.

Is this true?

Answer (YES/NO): NO